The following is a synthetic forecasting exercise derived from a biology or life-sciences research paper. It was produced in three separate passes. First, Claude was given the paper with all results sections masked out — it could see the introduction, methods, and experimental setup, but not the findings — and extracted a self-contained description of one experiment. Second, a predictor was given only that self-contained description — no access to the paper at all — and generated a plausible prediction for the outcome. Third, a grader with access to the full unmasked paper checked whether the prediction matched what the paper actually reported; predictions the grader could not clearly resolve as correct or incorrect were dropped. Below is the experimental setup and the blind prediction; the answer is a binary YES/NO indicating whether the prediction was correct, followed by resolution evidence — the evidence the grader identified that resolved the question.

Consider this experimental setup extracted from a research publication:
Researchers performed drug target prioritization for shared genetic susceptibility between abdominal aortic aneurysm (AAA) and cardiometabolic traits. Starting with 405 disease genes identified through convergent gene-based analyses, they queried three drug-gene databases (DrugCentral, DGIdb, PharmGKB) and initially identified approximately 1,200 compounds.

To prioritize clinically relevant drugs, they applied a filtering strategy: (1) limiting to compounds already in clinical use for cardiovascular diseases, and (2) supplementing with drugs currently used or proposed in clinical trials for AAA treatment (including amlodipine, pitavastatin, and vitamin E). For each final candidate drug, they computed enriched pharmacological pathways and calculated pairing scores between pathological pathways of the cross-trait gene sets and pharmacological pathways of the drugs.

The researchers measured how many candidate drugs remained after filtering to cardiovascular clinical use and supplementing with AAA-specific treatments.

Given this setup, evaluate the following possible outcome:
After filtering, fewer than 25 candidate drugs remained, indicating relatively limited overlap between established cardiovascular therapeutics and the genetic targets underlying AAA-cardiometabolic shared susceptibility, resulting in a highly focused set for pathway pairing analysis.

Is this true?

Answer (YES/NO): NO